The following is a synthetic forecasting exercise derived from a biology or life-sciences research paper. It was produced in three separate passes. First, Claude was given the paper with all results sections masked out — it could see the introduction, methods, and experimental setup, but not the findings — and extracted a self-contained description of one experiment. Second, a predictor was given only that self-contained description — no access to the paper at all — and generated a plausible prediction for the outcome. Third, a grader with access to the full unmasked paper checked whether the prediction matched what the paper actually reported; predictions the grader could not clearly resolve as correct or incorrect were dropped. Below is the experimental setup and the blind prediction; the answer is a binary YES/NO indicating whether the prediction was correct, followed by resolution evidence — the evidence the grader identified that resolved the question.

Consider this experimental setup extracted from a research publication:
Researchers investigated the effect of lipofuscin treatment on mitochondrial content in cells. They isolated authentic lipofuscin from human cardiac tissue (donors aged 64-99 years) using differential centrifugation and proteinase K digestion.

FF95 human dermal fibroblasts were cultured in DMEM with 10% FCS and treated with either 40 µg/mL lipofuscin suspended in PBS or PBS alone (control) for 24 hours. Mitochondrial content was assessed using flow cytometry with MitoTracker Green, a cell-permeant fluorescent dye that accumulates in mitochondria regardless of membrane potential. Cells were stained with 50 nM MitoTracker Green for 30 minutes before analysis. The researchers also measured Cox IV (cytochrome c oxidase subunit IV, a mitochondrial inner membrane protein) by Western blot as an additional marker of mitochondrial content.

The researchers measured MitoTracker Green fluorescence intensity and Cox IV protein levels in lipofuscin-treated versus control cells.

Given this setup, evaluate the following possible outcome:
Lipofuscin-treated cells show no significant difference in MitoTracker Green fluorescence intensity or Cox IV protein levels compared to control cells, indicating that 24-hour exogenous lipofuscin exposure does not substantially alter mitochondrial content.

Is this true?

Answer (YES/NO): YES